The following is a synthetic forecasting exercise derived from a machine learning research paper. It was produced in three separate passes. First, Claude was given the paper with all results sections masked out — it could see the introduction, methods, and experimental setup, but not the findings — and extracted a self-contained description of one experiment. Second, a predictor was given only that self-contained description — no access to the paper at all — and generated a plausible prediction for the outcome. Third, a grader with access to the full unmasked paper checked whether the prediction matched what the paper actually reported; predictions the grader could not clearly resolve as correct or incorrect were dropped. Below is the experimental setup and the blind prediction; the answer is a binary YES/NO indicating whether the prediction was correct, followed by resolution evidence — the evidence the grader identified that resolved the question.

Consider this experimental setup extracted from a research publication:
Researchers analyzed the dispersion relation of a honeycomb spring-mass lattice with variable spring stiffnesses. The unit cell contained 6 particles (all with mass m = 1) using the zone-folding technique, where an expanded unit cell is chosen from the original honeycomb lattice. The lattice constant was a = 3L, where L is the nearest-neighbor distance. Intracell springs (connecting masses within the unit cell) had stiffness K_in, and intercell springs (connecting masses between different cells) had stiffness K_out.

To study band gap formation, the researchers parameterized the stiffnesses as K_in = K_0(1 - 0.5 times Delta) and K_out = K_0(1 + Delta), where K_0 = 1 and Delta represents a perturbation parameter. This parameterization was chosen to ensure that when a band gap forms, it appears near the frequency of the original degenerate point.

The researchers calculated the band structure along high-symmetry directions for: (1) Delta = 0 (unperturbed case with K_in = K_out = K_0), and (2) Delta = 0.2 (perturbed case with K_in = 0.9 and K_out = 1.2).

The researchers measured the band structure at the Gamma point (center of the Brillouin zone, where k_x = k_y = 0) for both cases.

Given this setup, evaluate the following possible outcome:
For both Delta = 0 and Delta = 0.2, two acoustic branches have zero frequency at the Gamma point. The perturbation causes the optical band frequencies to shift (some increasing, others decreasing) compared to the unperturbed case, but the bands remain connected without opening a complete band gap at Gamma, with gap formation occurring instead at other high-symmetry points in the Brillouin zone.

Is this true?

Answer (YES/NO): NO